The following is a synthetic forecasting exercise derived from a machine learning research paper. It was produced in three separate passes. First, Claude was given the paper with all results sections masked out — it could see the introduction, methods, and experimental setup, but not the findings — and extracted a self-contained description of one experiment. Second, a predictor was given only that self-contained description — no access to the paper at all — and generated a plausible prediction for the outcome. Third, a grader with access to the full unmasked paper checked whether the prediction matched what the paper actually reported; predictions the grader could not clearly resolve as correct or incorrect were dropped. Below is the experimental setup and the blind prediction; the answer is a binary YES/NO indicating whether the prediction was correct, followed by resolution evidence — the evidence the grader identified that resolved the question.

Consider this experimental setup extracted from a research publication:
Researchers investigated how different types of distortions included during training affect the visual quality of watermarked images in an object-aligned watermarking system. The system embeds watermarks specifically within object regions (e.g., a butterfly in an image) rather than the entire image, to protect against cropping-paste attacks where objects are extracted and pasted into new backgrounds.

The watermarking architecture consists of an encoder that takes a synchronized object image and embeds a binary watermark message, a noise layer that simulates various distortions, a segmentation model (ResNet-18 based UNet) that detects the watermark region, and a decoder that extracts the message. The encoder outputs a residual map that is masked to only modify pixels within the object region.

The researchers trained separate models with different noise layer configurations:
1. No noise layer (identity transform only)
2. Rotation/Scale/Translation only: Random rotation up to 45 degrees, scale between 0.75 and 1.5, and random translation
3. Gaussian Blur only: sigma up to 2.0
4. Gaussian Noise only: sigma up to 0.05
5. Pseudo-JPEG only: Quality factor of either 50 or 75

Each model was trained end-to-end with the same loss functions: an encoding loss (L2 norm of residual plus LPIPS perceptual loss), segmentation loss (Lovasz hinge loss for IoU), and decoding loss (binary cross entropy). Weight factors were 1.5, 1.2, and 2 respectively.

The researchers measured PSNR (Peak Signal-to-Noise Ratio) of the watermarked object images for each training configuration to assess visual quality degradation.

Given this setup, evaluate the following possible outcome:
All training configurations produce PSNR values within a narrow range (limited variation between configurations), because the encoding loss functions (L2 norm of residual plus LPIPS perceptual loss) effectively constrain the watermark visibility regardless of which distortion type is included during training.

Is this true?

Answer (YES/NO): NO